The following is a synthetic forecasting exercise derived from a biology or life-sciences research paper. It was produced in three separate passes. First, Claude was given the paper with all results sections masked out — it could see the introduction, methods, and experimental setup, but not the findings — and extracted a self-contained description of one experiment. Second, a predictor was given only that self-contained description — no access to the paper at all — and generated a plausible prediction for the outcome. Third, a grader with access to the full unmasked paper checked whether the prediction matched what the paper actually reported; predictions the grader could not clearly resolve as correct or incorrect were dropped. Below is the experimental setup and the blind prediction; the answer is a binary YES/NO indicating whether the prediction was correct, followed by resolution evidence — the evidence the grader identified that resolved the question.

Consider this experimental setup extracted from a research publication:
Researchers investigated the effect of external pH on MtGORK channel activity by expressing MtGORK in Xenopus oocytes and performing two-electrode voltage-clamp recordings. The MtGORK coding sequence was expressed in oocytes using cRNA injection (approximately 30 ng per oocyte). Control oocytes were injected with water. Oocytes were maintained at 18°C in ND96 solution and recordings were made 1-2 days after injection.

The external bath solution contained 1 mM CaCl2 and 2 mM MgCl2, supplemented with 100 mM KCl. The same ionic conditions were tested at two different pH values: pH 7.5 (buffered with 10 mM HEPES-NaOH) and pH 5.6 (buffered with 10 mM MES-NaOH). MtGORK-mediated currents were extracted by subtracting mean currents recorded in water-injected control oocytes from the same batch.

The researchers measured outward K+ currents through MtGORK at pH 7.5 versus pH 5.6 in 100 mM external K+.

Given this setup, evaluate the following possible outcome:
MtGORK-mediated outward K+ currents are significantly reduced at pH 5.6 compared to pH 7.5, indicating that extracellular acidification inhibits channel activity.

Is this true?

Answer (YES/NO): YES